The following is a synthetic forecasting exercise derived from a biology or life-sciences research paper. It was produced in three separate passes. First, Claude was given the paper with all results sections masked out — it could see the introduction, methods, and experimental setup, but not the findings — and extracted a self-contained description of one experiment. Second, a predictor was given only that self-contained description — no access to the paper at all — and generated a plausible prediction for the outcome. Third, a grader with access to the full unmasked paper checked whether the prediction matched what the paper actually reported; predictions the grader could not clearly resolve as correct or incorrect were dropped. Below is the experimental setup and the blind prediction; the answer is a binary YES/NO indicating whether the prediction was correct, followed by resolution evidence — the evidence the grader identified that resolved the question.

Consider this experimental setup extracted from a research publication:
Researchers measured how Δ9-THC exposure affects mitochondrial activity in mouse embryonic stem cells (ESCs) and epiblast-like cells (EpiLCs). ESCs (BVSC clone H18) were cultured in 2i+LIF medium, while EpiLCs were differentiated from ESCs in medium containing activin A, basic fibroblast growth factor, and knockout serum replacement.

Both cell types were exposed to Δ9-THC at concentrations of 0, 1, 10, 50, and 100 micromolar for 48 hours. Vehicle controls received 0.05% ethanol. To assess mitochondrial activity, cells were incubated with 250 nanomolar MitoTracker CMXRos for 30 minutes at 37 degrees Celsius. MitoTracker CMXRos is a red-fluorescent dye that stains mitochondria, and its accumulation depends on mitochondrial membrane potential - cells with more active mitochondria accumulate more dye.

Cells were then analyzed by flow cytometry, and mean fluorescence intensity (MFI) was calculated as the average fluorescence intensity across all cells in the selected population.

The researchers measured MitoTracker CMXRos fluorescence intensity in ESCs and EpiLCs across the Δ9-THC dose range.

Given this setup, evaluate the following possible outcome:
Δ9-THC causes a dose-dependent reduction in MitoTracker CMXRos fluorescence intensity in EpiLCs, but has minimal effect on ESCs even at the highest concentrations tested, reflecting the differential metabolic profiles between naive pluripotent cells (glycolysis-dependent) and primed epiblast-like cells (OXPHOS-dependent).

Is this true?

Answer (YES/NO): NO